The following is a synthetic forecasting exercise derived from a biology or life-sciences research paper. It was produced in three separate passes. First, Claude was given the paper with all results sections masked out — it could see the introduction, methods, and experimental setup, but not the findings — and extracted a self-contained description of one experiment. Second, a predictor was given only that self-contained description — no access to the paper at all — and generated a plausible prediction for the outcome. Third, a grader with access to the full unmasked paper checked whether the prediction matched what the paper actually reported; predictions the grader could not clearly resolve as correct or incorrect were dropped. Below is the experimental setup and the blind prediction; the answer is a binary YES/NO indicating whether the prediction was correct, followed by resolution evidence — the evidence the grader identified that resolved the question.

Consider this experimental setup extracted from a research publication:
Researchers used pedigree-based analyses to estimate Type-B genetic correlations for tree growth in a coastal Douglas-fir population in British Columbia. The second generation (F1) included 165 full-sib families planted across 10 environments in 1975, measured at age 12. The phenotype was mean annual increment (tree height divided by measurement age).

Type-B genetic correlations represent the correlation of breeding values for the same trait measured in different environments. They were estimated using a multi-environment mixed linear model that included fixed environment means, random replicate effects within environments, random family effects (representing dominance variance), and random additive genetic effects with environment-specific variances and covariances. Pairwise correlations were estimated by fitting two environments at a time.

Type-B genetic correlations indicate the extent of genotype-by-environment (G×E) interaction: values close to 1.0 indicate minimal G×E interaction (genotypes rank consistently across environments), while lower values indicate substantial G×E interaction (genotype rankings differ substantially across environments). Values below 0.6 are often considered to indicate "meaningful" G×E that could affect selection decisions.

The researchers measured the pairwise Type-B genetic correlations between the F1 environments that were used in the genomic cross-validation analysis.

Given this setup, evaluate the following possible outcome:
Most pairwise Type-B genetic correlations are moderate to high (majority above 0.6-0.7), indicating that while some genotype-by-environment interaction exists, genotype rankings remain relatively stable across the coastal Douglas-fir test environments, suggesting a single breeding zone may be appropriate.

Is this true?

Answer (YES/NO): YES